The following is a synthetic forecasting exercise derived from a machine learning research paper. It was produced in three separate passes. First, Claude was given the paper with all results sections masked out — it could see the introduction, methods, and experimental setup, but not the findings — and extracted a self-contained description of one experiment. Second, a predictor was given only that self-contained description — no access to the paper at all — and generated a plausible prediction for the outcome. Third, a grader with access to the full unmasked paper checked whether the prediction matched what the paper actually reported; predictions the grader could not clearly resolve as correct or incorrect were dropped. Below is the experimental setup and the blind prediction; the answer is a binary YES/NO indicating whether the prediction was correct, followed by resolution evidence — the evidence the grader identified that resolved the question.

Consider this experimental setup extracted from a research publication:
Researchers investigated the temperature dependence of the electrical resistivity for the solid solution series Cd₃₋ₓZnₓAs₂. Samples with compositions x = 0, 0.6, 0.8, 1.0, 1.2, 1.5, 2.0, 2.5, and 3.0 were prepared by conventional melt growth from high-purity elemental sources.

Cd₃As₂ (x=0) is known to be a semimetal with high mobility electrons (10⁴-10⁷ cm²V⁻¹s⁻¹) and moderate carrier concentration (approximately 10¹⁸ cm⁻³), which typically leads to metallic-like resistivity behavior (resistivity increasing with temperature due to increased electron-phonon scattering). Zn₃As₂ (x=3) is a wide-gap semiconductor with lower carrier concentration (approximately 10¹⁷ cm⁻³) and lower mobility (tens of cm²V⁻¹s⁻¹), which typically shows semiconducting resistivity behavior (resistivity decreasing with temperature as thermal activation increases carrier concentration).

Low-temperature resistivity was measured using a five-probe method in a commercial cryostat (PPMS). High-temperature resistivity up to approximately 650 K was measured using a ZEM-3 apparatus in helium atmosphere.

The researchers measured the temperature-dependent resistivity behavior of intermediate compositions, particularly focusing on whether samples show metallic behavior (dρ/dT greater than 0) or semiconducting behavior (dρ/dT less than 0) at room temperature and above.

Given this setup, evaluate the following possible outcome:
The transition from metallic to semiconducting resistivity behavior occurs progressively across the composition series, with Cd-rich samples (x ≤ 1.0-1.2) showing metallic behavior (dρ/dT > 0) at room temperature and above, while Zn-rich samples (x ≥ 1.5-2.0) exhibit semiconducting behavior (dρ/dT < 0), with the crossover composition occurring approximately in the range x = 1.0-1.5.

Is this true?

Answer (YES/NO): NO